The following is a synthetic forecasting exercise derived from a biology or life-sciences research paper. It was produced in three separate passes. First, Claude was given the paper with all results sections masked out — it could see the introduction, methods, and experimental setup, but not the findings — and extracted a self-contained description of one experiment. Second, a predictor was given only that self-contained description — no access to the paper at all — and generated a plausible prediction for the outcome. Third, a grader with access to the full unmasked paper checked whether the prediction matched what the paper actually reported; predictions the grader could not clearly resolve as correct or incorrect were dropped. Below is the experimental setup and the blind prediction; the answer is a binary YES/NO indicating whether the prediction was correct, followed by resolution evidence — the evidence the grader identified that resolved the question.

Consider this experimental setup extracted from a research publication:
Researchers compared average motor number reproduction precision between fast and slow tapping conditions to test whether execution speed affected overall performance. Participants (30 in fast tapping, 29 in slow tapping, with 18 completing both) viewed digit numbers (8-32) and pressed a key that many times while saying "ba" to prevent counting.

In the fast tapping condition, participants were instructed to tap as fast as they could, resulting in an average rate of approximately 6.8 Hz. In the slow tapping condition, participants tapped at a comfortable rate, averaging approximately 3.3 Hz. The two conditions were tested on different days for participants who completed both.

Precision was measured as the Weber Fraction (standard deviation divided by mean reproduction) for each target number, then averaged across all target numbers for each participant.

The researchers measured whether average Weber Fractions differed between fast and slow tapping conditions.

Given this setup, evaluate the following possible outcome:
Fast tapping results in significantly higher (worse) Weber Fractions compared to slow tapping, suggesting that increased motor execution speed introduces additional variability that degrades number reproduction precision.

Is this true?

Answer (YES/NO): NO